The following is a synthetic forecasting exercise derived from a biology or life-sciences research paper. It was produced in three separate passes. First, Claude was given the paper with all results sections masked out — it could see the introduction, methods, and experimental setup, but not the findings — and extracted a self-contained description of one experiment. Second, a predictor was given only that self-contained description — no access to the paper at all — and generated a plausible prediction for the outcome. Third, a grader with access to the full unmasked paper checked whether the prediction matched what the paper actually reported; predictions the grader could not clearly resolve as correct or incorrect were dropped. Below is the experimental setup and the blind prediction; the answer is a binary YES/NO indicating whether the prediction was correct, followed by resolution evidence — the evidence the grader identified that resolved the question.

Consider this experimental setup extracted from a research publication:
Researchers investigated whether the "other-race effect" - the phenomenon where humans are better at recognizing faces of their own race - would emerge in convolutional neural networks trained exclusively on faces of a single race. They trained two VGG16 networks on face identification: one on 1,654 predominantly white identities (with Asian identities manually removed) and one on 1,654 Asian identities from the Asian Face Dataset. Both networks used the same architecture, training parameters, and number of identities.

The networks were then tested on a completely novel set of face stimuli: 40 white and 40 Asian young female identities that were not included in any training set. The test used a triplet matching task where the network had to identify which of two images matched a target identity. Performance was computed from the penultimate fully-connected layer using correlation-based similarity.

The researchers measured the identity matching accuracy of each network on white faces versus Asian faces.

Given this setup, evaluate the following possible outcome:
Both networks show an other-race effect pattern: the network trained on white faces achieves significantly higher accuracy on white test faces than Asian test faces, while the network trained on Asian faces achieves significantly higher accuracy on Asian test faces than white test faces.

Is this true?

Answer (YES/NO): YES